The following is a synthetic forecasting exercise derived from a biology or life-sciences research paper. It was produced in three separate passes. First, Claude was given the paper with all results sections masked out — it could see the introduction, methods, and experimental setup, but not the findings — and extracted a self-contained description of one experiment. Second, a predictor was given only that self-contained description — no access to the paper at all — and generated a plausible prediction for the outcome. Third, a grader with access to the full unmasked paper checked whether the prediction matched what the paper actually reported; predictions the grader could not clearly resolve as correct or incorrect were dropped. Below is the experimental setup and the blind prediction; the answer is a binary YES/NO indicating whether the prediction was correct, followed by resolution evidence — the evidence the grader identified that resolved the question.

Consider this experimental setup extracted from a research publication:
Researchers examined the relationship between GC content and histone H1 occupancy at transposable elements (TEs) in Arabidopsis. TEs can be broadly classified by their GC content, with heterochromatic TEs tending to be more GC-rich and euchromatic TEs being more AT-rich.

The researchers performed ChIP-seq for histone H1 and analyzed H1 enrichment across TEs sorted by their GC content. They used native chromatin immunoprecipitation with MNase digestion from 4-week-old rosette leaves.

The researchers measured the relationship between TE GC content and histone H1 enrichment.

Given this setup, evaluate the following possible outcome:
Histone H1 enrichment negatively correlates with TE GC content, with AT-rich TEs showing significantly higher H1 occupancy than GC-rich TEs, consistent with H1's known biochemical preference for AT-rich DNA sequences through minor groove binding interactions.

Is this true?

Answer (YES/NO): NO